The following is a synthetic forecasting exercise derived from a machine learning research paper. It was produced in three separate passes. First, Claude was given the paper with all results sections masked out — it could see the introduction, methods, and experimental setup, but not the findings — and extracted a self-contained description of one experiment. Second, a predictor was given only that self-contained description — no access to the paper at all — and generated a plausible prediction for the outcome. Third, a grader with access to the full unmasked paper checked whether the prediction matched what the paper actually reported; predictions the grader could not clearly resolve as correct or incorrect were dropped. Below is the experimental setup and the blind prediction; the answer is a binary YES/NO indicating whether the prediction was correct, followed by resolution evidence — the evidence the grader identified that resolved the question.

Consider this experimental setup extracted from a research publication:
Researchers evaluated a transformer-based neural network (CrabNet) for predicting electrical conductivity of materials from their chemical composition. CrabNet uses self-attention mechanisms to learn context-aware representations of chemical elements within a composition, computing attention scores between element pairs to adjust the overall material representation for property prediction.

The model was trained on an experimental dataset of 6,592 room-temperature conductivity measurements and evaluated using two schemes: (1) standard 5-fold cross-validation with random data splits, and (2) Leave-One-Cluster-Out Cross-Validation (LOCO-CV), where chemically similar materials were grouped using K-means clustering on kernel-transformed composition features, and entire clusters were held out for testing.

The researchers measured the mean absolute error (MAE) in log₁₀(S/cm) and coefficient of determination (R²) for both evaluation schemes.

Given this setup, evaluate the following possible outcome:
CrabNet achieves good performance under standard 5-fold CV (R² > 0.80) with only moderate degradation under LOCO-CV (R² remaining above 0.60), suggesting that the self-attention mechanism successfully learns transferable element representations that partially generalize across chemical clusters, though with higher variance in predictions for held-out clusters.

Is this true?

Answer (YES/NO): NO